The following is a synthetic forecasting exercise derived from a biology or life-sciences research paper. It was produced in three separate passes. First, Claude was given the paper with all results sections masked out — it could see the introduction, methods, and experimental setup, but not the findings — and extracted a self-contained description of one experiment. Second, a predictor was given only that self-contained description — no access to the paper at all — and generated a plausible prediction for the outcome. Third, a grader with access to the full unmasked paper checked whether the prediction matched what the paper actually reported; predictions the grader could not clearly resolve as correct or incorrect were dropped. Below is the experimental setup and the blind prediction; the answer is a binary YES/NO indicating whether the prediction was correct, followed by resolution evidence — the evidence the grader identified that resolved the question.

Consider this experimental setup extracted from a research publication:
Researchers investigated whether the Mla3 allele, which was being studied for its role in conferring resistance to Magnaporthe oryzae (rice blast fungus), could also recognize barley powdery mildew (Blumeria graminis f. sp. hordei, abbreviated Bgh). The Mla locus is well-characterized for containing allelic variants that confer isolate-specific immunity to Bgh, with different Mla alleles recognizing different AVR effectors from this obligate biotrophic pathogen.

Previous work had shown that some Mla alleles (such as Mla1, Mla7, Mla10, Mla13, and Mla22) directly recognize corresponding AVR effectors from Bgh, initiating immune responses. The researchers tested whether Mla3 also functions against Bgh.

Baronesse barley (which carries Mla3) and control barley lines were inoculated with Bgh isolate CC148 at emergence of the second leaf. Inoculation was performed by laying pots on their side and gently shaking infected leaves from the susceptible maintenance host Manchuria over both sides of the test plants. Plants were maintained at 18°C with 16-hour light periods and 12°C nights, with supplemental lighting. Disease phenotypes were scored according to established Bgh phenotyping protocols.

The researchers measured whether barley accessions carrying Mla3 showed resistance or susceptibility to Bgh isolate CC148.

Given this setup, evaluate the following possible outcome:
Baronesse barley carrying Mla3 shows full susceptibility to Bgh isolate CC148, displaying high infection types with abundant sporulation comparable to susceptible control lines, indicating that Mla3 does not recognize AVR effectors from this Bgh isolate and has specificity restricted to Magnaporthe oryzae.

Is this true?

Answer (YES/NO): NO